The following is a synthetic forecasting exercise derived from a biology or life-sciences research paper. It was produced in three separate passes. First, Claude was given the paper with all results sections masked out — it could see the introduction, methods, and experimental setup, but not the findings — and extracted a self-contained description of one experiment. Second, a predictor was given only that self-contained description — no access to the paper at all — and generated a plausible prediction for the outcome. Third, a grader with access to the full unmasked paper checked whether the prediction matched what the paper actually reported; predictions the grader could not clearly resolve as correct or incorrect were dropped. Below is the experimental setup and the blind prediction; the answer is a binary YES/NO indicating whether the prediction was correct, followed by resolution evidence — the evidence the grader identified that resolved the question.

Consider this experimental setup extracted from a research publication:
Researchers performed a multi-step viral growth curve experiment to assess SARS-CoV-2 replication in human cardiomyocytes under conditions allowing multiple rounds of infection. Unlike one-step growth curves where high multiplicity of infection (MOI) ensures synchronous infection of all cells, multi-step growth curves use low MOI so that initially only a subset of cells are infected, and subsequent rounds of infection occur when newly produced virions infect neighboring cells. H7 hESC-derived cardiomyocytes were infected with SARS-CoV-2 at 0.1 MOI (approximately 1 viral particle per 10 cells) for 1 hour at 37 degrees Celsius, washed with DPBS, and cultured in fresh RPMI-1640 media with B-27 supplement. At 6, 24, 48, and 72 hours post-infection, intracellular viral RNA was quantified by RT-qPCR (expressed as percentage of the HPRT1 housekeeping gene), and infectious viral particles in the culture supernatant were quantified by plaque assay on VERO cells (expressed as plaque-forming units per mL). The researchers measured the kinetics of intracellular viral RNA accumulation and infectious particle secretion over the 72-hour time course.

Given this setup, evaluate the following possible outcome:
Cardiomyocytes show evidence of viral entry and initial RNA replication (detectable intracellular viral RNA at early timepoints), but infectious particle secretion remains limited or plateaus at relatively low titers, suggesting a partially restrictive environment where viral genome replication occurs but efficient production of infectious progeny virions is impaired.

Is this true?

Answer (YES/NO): NO